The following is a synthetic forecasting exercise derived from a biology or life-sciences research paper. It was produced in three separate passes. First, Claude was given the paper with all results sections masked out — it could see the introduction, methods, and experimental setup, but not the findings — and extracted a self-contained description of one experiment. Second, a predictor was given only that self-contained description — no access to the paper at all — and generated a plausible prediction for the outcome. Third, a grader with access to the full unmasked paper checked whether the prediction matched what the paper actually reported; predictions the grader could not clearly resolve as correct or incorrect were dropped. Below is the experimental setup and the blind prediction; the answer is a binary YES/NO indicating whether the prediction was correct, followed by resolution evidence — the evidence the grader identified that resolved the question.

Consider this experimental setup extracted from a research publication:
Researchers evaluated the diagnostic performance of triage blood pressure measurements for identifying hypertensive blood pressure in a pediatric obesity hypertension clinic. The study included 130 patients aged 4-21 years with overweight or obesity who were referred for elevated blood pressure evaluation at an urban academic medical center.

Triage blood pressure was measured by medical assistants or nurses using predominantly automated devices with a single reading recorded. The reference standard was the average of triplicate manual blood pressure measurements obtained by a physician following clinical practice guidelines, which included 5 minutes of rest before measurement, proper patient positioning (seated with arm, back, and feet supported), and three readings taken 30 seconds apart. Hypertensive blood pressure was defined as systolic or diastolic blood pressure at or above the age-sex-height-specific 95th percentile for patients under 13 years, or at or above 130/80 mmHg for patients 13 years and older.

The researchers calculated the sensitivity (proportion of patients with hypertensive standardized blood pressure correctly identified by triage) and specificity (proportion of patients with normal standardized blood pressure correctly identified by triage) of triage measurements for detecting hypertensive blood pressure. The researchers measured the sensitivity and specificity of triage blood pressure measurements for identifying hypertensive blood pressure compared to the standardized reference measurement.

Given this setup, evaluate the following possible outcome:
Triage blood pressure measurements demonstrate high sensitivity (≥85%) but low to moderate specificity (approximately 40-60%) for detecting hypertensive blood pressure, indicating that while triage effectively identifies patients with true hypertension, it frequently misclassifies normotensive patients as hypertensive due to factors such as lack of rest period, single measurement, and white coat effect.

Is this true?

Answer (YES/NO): NO